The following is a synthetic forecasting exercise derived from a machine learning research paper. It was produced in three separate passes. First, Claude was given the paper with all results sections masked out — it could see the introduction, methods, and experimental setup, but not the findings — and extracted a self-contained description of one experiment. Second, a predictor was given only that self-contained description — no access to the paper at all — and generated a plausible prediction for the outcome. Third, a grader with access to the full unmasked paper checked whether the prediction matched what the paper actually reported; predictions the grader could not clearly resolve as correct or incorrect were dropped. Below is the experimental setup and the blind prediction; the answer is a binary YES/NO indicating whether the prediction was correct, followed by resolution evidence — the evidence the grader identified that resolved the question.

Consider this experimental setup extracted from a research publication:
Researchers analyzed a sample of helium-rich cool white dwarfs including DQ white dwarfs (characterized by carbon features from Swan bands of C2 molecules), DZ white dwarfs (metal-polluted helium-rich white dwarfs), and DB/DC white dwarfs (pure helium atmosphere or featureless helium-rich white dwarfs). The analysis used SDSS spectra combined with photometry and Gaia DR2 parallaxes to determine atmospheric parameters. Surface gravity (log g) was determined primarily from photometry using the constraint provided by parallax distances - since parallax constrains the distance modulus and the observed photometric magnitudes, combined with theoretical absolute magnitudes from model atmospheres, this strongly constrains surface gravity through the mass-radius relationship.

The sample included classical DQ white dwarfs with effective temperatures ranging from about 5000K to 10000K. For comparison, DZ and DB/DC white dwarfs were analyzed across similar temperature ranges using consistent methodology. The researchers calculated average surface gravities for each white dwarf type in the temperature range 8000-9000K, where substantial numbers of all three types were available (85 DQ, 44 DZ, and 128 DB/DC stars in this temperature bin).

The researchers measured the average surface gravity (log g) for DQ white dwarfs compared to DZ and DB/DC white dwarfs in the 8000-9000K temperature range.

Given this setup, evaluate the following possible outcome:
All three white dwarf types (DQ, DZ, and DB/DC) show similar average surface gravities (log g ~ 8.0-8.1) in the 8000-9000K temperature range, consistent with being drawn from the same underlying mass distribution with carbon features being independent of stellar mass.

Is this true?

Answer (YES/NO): NO